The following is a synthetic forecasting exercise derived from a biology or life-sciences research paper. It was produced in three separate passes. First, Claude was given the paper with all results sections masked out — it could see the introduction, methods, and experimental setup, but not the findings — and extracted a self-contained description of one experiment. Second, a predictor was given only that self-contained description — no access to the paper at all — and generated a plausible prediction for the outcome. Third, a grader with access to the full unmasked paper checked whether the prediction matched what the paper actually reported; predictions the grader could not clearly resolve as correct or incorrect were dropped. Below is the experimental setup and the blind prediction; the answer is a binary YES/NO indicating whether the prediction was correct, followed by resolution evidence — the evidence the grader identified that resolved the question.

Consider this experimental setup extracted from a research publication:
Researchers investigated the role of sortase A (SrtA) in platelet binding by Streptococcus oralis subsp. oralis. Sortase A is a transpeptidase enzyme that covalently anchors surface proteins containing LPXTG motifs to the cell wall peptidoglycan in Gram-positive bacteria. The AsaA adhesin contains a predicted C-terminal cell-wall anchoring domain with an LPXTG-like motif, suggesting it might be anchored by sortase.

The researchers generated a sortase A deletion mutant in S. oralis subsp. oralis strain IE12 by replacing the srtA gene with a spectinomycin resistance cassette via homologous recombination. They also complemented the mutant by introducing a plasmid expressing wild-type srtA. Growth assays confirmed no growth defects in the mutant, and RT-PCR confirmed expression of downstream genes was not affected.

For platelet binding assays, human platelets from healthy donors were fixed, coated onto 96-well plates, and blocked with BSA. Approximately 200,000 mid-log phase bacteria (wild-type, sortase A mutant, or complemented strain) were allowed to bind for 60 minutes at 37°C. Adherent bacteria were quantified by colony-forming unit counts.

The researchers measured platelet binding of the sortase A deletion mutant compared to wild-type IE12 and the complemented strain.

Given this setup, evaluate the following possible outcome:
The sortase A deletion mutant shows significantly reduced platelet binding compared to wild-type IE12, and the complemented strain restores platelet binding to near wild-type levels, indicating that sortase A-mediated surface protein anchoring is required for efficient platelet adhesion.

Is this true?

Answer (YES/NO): YES